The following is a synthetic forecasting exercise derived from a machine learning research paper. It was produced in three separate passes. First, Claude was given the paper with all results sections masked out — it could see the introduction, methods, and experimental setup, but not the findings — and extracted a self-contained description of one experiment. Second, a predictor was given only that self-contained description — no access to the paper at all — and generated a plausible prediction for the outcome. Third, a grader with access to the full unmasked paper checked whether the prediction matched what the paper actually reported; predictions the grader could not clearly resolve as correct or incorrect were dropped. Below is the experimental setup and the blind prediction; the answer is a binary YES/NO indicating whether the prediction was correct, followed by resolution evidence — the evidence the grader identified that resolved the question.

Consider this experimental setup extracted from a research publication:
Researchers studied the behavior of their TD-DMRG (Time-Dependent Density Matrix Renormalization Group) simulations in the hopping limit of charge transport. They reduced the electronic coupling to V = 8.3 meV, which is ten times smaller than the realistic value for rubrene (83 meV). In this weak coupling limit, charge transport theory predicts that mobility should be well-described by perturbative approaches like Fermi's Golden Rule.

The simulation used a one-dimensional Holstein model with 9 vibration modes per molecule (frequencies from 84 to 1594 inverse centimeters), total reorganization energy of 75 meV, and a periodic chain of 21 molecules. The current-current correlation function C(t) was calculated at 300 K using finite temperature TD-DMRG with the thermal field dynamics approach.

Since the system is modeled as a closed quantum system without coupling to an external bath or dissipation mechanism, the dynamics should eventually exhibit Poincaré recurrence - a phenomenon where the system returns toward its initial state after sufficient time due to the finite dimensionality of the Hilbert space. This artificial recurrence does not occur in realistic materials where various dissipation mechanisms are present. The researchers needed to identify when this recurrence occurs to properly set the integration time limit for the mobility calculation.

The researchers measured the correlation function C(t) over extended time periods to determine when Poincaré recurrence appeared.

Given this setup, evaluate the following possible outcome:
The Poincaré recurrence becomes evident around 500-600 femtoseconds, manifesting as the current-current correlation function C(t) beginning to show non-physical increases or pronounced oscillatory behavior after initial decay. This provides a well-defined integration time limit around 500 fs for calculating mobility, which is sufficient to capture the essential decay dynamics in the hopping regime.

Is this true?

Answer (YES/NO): NO